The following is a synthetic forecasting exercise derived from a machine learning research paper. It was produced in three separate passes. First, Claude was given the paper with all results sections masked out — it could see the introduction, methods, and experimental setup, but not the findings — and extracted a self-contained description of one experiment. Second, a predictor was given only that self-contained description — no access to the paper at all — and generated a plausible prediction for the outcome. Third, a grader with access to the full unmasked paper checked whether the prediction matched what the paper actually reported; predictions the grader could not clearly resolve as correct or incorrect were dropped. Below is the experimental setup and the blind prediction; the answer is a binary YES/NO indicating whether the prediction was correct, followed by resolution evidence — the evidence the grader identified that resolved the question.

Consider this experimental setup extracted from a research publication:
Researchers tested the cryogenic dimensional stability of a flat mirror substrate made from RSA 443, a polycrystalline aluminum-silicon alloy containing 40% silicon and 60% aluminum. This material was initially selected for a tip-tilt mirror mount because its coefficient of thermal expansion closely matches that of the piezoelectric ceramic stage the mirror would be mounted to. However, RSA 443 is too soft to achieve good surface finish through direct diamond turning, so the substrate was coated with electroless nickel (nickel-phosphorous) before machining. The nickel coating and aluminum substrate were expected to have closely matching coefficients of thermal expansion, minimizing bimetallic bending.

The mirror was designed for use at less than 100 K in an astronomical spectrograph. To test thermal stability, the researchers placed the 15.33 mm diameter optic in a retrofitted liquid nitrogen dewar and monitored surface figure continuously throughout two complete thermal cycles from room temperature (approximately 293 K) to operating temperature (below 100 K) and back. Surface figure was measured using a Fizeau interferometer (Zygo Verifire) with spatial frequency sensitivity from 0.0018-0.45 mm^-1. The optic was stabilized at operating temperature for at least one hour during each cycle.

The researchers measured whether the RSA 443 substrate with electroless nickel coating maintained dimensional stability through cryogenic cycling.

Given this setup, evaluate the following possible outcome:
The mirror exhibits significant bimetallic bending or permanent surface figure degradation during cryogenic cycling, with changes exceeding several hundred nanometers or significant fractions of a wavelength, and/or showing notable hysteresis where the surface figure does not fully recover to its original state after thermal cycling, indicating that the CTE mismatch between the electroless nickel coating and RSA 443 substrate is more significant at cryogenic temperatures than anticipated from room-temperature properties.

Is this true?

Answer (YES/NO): NO